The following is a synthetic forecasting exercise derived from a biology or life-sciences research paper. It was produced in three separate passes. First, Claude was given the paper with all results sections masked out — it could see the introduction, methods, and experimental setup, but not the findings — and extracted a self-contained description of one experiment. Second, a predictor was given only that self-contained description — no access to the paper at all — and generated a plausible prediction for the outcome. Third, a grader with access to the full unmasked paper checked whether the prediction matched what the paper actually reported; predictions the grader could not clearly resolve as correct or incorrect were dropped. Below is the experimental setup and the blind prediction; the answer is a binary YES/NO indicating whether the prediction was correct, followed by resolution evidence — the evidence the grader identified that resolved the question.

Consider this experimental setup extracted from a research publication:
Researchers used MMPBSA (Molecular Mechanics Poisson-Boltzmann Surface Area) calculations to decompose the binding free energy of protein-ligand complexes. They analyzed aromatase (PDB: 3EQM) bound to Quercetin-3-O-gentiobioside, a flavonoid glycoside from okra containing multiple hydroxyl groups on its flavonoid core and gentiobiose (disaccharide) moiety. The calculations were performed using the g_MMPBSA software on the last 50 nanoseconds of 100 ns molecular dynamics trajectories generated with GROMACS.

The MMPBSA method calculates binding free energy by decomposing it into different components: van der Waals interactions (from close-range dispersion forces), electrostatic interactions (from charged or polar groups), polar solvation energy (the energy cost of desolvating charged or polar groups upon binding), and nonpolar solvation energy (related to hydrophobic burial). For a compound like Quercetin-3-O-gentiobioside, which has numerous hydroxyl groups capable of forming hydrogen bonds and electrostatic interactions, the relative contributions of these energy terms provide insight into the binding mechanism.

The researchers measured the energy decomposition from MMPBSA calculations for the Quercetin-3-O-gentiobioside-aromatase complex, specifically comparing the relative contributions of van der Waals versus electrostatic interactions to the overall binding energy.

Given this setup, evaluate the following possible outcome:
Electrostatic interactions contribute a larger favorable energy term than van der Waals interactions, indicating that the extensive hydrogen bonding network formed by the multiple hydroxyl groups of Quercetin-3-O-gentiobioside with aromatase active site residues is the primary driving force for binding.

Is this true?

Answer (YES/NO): NO